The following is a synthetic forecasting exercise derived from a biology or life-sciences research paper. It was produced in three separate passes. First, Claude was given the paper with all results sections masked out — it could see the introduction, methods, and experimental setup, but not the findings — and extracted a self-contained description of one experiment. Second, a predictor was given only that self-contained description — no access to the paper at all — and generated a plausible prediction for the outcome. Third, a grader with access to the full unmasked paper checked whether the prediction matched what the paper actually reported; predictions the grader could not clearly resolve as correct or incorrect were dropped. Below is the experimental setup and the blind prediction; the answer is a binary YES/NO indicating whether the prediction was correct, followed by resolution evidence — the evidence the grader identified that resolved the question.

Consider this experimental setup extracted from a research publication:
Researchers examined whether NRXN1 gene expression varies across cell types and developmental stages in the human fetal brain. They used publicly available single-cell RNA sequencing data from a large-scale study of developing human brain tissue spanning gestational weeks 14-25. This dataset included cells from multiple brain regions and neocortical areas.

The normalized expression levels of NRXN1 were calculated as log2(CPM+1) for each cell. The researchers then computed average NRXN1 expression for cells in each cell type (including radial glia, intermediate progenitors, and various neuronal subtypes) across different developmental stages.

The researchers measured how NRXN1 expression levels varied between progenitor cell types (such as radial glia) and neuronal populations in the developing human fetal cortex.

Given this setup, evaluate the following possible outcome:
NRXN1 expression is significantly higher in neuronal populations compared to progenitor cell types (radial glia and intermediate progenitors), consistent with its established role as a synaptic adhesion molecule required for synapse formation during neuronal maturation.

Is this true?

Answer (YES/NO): NO